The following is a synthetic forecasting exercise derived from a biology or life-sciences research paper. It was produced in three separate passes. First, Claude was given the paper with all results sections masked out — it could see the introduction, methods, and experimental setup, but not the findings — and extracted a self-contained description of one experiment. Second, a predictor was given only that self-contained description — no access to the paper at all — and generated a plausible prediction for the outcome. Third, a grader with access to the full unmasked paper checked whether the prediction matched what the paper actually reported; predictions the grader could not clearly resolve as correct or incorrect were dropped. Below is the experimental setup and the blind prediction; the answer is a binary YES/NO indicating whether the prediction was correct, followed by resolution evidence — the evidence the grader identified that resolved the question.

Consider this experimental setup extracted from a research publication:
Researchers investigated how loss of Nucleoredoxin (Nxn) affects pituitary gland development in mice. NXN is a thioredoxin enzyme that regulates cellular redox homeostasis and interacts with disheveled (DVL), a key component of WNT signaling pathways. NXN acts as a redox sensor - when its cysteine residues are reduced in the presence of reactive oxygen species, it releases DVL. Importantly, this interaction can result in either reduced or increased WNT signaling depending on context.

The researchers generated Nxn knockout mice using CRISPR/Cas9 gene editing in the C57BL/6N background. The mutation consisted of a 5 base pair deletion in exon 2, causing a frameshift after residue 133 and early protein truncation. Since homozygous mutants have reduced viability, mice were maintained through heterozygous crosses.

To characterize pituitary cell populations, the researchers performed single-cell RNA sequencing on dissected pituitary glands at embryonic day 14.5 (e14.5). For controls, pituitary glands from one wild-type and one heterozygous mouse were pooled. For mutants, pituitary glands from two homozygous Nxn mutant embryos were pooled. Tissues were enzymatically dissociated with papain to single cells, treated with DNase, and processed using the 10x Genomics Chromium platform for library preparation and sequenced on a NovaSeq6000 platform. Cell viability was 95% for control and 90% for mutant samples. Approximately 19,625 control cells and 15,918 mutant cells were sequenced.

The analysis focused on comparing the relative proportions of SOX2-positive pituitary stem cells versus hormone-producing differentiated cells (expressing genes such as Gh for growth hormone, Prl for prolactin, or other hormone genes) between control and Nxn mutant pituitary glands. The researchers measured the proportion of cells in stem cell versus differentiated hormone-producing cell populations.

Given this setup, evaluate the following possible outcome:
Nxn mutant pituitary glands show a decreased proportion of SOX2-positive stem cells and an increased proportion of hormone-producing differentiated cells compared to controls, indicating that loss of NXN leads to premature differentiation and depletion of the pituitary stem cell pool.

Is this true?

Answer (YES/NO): NO